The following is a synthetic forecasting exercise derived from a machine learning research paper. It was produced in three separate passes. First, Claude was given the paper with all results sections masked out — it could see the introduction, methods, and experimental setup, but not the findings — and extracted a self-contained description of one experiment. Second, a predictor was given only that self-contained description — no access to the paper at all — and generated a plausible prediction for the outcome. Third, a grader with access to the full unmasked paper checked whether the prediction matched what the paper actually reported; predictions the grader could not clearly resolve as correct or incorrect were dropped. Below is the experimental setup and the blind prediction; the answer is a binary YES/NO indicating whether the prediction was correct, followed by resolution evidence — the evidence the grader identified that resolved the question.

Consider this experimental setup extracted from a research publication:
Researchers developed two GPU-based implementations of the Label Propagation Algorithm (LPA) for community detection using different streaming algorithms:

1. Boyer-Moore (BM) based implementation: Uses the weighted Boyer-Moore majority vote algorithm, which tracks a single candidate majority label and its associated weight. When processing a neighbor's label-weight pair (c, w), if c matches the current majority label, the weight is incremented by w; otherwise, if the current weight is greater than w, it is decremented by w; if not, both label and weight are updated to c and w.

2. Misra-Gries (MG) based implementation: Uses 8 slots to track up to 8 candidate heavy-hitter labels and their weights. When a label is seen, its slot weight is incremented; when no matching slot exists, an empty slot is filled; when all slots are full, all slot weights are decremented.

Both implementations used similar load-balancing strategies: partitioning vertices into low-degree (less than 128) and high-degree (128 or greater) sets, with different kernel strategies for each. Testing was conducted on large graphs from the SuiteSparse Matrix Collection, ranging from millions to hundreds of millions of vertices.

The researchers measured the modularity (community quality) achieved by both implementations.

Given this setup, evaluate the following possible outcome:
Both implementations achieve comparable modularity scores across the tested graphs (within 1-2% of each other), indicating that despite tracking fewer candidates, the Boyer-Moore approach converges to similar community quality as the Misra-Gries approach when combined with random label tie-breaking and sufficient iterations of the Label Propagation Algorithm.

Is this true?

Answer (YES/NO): NO